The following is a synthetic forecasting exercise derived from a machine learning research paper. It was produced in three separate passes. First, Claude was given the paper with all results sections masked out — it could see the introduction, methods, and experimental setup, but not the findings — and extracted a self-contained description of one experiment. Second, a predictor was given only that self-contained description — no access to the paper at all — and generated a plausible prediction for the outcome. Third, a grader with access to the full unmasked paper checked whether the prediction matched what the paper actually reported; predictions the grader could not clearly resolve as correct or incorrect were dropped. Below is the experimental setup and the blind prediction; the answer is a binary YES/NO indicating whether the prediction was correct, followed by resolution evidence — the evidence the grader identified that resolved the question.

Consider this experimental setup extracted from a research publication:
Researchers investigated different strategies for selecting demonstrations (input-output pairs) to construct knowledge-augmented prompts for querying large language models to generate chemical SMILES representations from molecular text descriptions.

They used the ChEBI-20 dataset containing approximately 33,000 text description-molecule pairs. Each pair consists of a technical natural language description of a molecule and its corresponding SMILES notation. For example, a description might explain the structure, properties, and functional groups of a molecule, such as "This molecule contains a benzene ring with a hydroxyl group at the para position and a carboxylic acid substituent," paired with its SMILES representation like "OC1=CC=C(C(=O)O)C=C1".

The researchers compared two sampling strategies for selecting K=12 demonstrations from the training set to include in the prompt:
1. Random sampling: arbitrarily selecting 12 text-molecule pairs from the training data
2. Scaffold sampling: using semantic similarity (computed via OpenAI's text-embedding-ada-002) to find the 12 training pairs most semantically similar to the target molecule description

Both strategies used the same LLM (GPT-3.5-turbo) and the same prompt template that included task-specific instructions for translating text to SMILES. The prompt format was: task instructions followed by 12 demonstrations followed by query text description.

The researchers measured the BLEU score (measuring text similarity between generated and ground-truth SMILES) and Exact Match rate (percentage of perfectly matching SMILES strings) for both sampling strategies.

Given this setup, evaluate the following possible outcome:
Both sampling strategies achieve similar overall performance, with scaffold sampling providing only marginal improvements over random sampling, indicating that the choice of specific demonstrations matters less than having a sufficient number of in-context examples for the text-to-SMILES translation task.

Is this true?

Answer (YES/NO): NO